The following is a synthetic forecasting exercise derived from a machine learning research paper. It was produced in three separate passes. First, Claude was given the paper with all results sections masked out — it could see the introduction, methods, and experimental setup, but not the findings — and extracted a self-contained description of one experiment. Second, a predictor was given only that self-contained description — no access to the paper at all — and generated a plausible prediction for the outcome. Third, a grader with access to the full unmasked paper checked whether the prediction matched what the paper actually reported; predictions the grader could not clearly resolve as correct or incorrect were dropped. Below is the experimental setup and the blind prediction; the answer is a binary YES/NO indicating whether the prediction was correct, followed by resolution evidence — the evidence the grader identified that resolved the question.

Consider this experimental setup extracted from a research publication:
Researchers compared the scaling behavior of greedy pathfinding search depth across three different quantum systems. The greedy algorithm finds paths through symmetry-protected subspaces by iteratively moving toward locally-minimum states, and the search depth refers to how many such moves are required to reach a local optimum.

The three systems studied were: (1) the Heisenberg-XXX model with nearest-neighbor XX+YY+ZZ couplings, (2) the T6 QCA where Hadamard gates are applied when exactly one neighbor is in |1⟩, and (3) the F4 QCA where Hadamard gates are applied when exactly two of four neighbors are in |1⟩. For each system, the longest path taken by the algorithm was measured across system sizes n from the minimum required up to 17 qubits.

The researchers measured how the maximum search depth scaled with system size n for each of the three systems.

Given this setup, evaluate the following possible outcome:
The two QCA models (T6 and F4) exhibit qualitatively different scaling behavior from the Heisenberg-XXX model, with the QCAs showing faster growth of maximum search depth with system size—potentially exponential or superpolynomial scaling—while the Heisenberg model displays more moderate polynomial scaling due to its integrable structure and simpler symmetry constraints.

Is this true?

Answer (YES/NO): NO